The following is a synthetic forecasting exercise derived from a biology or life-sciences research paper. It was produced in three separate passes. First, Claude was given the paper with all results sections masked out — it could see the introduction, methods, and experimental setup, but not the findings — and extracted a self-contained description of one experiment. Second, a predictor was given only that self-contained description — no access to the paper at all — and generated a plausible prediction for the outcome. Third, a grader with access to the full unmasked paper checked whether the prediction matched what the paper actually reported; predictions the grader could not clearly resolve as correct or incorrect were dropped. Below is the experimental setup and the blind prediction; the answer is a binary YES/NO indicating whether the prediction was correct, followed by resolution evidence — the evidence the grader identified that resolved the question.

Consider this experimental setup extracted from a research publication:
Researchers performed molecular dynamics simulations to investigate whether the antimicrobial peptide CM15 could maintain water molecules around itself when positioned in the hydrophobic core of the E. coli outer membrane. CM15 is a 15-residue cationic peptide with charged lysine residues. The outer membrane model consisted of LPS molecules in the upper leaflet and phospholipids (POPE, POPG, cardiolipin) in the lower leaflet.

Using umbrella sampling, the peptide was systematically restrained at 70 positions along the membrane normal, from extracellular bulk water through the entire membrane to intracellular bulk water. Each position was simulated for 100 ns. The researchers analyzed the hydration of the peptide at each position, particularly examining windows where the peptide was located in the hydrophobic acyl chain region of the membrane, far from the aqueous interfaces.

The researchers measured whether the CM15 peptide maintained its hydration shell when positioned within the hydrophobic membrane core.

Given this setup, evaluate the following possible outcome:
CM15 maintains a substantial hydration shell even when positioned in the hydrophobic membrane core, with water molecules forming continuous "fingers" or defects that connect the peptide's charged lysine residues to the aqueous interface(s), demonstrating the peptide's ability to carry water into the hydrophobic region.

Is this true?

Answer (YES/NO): YES